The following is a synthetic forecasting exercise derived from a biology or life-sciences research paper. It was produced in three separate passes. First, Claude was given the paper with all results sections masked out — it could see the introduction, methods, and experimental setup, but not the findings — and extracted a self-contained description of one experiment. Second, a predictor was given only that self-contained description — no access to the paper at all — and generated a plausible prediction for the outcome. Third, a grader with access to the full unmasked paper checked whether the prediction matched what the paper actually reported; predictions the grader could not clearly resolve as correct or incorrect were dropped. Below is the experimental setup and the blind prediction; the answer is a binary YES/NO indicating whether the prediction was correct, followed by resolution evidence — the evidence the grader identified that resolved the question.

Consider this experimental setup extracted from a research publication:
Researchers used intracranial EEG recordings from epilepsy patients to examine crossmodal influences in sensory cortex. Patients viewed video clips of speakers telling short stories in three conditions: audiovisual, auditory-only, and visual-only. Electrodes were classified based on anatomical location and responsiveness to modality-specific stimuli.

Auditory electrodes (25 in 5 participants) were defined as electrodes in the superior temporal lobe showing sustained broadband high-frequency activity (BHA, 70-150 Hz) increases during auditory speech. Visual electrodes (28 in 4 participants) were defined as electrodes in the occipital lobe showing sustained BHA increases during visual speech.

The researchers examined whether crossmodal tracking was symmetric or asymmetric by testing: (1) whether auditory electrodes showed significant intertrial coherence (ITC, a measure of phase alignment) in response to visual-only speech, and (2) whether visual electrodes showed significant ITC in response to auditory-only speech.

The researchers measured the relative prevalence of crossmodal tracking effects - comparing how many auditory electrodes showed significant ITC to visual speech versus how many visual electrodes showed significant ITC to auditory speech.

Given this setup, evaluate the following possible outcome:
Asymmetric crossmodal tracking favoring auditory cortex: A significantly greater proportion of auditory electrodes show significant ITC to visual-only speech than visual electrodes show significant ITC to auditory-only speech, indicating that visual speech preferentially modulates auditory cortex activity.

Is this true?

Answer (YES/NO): YES